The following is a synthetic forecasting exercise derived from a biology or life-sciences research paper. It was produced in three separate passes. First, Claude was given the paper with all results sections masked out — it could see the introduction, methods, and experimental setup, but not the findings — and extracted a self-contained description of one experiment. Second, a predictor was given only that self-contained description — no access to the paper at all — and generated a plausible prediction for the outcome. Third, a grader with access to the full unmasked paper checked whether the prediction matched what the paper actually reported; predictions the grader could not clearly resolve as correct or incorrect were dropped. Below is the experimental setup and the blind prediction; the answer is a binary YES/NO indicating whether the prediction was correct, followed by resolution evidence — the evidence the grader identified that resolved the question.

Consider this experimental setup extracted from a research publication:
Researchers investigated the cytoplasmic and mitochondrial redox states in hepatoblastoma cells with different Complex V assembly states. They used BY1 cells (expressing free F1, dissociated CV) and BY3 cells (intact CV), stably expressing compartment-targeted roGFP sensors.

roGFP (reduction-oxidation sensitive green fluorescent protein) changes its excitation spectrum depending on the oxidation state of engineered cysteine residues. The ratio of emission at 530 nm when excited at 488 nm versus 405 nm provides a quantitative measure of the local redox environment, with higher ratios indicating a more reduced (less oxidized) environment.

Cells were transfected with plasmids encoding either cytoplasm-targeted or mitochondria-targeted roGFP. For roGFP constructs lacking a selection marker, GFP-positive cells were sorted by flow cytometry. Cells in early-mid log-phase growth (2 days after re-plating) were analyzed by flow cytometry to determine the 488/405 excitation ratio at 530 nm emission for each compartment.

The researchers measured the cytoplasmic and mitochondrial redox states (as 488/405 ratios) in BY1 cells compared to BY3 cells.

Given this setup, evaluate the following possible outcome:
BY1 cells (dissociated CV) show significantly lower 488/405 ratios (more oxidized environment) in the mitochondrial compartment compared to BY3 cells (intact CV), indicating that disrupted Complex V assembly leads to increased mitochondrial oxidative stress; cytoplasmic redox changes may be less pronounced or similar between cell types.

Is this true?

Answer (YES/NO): YES